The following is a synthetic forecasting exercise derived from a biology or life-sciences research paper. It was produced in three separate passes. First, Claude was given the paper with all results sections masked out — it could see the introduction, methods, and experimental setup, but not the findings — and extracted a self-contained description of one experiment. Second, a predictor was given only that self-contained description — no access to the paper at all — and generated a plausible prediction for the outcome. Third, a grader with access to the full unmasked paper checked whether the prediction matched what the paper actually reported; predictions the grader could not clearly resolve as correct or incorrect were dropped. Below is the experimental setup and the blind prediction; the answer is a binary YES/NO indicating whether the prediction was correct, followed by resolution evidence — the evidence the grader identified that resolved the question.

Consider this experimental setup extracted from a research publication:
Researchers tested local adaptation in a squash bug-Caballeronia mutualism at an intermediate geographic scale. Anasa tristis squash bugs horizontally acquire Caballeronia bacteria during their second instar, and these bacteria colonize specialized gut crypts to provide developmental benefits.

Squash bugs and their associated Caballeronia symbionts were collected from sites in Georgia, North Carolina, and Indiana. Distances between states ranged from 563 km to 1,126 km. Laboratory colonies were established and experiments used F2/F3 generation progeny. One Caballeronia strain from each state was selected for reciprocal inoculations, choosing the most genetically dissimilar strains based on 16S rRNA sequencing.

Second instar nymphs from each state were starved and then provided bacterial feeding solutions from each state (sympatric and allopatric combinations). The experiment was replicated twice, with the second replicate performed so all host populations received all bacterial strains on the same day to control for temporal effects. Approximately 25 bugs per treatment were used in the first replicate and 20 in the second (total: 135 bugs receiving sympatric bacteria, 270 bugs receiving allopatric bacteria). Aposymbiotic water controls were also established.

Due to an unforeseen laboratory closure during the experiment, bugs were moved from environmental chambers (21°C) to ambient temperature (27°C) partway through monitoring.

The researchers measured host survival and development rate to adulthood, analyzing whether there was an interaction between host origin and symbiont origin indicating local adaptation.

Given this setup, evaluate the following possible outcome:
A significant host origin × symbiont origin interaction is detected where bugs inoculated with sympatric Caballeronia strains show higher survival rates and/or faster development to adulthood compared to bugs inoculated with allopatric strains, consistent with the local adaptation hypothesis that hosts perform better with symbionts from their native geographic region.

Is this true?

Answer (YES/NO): NO